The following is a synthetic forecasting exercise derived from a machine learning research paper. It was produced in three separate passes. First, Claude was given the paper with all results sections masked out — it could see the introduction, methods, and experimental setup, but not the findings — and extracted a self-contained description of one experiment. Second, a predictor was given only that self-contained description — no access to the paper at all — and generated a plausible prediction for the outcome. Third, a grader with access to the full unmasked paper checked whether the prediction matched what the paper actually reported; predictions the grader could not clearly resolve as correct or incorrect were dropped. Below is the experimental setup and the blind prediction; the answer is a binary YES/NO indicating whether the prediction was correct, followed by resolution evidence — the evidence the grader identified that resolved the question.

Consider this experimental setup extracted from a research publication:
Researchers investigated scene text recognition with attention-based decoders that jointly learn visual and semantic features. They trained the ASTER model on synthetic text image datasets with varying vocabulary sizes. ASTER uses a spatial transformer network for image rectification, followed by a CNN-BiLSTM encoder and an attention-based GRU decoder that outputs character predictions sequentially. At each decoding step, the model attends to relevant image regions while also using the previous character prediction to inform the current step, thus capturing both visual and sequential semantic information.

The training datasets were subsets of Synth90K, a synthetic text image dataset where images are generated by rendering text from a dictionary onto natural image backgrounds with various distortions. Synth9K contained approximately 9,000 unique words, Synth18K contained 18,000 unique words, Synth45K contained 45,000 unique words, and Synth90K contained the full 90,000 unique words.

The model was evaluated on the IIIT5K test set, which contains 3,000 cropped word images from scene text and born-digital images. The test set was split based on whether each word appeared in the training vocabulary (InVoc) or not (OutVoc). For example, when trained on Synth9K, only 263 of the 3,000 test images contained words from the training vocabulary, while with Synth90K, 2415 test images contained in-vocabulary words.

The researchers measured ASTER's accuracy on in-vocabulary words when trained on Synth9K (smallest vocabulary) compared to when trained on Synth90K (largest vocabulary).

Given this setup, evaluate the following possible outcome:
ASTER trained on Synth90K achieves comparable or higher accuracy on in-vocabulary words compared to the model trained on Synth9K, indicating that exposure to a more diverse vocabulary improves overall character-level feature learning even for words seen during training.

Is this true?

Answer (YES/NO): NO